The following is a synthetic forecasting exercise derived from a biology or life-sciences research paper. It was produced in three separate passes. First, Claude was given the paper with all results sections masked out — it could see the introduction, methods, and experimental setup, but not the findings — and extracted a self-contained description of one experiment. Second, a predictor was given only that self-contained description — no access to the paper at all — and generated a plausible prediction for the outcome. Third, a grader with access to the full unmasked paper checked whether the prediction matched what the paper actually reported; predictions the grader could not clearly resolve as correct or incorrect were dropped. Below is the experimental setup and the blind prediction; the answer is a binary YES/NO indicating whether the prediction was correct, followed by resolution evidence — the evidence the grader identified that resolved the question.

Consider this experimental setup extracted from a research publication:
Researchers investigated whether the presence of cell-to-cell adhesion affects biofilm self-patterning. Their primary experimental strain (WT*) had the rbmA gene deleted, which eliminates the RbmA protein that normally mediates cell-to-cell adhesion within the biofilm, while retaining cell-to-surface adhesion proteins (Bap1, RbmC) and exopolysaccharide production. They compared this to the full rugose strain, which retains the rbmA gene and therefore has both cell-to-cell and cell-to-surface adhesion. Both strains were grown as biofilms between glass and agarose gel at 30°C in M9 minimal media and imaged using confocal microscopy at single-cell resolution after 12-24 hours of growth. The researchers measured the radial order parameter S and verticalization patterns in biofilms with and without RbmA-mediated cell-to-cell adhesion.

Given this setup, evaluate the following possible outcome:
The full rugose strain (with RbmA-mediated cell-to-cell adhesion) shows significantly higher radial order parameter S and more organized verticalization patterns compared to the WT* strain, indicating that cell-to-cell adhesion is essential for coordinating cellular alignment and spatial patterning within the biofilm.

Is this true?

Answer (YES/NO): NO